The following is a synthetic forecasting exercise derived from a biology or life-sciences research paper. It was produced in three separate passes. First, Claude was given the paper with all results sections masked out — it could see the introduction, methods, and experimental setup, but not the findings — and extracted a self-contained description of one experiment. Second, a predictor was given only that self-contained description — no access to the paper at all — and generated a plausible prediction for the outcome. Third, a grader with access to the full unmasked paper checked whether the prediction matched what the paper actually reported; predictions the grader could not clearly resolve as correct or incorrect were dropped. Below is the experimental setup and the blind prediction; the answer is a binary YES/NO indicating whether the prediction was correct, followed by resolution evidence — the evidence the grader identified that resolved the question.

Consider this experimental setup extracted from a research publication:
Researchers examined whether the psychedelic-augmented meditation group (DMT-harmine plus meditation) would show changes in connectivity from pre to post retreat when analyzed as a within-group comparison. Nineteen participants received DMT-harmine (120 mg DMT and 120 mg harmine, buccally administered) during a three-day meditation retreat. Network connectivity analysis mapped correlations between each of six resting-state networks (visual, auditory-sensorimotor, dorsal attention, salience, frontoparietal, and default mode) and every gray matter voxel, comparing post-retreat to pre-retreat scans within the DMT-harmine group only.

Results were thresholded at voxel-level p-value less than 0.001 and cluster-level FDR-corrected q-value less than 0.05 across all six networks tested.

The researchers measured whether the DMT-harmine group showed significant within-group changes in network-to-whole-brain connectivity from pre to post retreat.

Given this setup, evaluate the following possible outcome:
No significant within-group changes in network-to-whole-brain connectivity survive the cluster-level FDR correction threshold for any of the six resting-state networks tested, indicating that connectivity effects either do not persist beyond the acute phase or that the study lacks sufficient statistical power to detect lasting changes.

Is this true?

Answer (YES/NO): NO